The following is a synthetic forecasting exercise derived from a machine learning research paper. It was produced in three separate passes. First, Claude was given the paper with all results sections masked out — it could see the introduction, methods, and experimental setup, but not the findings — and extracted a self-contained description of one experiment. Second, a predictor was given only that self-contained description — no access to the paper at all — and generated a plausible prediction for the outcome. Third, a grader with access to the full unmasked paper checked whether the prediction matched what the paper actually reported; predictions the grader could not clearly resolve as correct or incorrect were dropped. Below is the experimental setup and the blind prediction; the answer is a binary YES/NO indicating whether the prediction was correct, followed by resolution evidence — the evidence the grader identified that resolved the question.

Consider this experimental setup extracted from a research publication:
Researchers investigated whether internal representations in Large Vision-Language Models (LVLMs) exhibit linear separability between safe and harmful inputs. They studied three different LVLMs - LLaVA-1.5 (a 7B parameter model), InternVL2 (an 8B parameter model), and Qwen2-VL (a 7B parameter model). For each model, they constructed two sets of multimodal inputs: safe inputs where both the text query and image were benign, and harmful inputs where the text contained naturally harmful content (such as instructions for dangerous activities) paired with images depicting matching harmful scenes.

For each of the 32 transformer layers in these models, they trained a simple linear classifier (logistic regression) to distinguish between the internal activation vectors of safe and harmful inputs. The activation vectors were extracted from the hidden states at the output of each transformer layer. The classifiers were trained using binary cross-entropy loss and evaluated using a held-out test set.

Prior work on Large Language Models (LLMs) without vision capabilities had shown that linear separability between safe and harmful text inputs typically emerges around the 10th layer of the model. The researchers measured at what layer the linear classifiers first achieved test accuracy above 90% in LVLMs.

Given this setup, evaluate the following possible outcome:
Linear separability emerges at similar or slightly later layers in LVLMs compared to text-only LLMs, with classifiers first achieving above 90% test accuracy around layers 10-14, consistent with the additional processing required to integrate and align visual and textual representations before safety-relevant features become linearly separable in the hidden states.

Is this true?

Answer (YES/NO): NO